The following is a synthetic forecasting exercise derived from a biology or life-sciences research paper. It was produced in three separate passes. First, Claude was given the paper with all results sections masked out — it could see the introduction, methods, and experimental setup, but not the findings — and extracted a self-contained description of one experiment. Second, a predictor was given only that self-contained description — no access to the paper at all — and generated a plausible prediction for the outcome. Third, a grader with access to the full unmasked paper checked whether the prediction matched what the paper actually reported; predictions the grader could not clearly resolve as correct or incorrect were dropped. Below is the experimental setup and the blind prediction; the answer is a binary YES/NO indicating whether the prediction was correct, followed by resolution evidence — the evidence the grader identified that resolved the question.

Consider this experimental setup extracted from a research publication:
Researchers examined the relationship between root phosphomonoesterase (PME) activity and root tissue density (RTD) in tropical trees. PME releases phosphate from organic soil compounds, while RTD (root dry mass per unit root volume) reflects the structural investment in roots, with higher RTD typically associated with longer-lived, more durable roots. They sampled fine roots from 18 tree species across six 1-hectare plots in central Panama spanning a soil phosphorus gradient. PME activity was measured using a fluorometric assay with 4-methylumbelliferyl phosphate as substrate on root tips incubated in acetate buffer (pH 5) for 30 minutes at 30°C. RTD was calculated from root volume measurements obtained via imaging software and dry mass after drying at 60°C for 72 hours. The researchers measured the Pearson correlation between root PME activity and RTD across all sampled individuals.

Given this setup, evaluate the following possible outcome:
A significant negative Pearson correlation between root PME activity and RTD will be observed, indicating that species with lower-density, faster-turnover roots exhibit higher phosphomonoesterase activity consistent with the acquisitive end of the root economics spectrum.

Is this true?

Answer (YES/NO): YES